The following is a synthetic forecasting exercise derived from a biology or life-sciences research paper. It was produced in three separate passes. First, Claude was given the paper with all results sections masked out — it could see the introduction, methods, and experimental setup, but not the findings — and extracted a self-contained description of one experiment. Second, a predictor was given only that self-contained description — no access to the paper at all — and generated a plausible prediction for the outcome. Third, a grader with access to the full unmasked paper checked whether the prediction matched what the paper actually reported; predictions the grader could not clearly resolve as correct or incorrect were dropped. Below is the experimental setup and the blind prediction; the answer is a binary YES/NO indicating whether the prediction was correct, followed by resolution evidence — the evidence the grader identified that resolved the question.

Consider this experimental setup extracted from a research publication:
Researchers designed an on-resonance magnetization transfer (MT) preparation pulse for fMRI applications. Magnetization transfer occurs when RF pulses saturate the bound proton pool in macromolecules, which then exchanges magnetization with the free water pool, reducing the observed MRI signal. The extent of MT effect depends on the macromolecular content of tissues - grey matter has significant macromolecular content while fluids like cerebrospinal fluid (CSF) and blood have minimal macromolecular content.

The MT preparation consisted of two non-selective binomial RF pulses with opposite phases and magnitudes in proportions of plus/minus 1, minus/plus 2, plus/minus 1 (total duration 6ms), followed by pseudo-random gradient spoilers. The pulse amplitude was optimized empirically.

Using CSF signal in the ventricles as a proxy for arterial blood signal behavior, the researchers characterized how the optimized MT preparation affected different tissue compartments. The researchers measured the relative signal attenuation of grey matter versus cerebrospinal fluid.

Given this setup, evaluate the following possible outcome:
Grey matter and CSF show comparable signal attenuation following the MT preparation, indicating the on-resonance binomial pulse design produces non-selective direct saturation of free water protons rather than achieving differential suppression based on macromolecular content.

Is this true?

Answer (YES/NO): NO